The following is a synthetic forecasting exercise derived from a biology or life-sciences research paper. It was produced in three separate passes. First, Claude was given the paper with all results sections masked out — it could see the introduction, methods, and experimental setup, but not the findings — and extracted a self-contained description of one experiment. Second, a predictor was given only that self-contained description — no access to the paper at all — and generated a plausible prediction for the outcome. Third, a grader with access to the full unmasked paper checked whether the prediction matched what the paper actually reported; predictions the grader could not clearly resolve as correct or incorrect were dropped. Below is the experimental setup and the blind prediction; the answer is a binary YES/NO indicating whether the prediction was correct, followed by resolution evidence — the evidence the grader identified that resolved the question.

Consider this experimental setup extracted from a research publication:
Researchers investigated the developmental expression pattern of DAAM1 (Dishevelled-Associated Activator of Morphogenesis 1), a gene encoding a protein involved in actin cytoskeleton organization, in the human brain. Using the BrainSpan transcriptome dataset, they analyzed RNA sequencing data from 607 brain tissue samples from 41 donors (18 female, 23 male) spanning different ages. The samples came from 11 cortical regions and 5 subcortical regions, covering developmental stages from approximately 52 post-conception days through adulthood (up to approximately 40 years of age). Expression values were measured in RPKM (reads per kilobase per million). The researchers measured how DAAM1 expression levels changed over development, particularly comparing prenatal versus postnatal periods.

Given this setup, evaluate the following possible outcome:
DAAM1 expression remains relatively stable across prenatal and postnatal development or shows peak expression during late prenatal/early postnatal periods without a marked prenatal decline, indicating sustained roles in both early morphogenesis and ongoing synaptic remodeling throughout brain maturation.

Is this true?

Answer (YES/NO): NO